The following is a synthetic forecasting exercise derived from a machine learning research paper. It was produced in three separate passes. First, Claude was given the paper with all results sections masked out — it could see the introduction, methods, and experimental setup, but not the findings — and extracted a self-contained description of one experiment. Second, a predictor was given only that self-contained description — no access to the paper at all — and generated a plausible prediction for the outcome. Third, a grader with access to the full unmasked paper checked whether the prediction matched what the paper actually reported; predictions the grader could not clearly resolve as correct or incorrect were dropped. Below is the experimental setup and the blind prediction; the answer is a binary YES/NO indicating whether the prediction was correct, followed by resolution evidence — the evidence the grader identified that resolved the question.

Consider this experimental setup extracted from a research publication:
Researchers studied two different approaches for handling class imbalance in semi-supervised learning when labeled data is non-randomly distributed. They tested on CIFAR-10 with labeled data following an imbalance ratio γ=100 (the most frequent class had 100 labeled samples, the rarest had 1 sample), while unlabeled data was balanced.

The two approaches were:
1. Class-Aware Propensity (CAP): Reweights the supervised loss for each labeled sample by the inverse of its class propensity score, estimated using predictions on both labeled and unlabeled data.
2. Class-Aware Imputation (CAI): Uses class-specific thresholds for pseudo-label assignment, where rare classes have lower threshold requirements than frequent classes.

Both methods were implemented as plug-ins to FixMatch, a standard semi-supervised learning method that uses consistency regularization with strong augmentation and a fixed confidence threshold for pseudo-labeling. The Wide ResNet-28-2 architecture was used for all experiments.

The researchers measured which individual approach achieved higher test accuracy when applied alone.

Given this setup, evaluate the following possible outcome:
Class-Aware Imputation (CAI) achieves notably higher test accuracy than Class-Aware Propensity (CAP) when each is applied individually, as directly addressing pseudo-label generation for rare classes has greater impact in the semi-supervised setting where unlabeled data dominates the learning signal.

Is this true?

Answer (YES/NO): NO